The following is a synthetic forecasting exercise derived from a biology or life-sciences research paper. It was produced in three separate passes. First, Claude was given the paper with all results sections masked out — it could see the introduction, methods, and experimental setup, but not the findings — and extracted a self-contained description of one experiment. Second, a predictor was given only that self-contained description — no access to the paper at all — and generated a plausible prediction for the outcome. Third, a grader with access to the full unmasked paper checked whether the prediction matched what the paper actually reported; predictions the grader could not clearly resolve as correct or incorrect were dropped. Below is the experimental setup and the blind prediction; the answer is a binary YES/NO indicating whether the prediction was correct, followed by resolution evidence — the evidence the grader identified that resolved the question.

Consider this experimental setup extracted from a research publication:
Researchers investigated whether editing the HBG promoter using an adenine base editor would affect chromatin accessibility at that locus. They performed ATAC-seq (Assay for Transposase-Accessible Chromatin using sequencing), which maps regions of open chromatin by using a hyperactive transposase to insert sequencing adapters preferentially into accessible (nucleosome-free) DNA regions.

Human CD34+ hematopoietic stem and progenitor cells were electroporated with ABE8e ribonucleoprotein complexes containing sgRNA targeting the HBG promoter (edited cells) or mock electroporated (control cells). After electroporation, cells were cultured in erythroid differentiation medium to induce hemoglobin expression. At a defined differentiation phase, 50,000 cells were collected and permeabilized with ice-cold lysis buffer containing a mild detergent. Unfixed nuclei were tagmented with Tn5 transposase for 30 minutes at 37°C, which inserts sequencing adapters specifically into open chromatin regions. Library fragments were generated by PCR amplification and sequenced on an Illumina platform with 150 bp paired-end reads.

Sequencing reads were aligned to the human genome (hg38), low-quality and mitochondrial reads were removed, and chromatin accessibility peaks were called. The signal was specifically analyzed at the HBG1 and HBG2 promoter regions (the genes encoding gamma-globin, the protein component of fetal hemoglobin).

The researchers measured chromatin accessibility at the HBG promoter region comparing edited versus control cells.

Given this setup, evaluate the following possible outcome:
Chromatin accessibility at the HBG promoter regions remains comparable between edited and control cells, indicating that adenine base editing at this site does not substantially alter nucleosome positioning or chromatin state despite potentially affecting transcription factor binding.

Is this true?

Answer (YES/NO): NO